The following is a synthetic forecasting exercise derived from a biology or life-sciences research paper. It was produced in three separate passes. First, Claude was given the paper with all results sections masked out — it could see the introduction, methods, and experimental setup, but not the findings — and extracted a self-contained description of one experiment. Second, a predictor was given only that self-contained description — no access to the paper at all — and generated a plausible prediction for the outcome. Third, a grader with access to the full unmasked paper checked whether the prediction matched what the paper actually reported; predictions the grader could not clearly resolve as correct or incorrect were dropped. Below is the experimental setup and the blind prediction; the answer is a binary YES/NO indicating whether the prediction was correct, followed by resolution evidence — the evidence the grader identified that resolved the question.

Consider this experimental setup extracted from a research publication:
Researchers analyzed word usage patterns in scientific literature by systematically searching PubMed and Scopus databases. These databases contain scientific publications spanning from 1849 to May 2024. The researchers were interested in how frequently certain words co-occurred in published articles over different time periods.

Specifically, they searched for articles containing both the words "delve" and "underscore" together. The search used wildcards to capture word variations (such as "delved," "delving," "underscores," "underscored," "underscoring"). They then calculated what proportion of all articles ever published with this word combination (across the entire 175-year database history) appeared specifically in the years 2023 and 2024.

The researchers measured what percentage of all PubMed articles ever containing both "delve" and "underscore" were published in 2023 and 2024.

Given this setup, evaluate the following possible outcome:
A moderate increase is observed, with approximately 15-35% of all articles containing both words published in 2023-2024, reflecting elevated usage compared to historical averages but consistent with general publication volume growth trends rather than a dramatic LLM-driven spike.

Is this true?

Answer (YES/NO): NO